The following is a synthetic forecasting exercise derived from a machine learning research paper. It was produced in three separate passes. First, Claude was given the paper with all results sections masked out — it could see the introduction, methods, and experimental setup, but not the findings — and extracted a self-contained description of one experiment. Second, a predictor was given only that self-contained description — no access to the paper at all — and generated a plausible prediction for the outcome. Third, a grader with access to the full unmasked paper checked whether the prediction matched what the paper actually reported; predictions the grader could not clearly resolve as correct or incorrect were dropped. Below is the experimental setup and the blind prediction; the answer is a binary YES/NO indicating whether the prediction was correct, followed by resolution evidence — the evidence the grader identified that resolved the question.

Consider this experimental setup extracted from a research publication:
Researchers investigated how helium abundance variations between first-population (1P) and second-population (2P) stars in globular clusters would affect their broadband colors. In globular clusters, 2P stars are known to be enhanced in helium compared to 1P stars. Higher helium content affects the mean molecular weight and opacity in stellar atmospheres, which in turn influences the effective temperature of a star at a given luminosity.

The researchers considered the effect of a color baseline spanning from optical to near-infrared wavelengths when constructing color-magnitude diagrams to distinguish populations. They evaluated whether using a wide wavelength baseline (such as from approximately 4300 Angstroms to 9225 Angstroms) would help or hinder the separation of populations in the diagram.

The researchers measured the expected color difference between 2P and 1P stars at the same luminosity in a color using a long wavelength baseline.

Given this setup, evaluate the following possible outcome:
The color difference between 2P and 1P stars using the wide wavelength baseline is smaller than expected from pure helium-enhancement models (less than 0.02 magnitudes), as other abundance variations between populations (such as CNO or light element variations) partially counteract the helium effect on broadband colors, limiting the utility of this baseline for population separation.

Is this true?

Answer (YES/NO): NO